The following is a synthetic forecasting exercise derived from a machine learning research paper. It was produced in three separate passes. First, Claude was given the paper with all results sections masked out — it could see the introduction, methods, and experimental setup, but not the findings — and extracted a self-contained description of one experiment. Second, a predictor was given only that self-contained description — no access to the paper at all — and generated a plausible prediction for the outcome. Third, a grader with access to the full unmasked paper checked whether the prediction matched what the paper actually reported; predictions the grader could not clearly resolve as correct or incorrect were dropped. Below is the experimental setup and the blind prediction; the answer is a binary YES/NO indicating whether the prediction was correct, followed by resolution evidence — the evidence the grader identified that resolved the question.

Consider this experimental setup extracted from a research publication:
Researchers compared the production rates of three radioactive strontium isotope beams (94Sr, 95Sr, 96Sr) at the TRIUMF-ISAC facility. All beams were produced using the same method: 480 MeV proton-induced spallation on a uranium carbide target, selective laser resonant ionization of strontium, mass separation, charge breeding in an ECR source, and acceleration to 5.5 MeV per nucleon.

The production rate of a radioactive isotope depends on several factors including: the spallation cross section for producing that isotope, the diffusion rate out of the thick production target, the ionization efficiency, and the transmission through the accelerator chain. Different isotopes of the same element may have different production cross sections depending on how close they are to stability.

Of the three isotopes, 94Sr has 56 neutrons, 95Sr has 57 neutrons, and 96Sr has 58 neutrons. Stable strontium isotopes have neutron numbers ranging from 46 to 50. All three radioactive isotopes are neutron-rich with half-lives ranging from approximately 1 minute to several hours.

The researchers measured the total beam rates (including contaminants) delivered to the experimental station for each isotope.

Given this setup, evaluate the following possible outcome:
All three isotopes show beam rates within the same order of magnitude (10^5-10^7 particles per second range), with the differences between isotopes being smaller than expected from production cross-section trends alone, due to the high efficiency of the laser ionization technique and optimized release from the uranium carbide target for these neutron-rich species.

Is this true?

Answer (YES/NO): NO